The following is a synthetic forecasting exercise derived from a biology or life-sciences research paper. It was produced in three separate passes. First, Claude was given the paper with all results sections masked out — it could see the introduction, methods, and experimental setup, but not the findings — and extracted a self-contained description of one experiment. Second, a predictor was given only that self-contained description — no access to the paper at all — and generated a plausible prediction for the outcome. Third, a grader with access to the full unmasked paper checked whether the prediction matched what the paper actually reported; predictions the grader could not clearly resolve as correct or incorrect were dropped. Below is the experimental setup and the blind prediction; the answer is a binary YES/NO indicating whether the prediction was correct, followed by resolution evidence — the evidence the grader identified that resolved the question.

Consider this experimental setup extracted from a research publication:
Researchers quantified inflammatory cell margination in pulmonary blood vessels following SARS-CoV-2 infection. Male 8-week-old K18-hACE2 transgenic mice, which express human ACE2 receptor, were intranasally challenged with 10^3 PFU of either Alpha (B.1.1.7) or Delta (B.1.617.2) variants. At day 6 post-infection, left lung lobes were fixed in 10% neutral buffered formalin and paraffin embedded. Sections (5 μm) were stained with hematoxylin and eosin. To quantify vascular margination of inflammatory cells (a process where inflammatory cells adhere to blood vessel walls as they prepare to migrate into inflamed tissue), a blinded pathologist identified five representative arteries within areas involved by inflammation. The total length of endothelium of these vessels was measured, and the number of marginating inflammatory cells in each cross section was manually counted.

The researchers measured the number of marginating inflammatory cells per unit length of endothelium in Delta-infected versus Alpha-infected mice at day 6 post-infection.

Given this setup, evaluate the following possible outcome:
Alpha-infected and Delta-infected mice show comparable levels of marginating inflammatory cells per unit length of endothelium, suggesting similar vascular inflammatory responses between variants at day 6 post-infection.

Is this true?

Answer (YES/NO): NO